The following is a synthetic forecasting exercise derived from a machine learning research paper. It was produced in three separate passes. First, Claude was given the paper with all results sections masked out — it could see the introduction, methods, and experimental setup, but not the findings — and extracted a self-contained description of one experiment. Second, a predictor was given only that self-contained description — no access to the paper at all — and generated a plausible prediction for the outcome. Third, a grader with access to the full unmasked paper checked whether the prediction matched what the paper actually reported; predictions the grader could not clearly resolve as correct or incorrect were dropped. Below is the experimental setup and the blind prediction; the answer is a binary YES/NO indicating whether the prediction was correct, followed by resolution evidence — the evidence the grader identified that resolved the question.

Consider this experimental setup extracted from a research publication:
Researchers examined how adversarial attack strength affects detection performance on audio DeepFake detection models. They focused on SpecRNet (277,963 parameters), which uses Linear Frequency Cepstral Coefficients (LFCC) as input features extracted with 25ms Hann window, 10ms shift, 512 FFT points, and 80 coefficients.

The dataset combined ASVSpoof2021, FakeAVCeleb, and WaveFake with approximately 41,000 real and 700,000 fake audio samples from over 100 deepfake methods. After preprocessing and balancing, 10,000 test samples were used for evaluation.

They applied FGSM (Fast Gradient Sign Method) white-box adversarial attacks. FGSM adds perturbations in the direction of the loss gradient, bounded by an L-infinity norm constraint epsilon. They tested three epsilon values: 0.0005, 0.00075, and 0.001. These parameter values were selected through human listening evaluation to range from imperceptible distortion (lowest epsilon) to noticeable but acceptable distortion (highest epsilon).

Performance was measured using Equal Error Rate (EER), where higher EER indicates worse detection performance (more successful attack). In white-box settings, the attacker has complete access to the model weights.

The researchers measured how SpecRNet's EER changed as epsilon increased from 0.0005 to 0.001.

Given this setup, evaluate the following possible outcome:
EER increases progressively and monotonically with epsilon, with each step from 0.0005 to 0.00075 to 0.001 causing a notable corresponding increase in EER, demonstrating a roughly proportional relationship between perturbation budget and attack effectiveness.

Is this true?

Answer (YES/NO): NO